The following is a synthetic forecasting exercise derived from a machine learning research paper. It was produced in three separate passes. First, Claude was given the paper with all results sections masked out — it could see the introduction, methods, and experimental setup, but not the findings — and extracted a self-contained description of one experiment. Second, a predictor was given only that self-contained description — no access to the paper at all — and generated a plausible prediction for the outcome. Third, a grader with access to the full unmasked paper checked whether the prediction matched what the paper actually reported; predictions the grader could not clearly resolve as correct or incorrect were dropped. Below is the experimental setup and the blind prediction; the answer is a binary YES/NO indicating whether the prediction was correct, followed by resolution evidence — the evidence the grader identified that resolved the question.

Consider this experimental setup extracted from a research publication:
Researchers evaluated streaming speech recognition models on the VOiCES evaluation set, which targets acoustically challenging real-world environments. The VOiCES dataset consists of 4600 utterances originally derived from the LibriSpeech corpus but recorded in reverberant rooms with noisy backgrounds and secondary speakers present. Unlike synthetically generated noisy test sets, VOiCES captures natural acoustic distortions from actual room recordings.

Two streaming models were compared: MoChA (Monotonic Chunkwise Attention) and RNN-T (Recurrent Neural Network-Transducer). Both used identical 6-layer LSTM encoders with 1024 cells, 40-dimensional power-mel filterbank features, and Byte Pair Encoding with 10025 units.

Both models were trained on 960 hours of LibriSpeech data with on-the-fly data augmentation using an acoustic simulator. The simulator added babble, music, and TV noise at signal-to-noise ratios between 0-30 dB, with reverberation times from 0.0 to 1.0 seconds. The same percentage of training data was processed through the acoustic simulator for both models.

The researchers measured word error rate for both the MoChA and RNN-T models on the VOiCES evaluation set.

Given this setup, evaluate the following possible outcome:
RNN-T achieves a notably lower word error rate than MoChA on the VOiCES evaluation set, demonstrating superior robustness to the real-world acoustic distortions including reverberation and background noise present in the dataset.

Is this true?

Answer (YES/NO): YES